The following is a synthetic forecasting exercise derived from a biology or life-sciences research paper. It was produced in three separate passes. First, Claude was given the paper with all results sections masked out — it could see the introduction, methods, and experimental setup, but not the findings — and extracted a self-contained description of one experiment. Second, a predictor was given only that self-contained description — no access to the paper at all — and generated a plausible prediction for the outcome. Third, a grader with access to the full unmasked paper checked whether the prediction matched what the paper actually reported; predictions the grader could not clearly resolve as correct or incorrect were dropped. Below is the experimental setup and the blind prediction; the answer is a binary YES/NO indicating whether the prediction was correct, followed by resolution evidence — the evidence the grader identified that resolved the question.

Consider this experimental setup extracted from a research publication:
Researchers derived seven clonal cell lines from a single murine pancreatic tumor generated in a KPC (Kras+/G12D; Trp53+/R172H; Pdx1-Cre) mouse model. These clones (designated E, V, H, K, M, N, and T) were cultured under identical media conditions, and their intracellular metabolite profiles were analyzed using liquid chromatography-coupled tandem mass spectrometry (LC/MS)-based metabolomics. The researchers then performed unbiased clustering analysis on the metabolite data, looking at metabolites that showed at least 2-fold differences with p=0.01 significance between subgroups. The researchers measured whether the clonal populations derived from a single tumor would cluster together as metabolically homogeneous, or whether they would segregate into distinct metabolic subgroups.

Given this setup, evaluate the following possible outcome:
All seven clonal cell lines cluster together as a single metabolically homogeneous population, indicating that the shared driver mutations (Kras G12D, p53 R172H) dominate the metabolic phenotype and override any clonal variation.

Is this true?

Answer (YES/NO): NO